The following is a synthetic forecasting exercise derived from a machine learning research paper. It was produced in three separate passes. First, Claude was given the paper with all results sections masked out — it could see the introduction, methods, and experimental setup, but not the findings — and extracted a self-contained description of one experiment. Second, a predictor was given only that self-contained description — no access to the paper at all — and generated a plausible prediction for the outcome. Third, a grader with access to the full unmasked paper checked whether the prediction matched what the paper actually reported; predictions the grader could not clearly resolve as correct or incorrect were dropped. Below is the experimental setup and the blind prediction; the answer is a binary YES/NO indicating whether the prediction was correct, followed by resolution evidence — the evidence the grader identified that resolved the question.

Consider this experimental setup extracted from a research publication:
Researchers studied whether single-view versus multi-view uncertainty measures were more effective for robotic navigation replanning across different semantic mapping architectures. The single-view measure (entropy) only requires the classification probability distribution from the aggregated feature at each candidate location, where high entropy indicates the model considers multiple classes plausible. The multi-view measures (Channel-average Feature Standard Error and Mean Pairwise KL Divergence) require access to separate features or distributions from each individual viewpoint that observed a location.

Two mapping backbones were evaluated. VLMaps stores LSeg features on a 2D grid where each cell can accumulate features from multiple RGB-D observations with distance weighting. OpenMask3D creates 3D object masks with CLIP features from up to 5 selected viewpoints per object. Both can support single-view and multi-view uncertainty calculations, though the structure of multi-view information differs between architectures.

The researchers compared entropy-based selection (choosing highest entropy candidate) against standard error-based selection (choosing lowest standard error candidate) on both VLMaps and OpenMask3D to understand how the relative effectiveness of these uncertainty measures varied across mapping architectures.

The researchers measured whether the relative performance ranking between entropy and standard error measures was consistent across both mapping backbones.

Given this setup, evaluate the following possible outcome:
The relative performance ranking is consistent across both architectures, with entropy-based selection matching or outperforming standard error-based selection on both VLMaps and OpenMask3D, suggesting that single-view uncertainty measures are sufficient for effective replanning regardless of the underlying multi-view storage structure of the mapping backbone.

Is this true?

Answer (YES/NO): NO